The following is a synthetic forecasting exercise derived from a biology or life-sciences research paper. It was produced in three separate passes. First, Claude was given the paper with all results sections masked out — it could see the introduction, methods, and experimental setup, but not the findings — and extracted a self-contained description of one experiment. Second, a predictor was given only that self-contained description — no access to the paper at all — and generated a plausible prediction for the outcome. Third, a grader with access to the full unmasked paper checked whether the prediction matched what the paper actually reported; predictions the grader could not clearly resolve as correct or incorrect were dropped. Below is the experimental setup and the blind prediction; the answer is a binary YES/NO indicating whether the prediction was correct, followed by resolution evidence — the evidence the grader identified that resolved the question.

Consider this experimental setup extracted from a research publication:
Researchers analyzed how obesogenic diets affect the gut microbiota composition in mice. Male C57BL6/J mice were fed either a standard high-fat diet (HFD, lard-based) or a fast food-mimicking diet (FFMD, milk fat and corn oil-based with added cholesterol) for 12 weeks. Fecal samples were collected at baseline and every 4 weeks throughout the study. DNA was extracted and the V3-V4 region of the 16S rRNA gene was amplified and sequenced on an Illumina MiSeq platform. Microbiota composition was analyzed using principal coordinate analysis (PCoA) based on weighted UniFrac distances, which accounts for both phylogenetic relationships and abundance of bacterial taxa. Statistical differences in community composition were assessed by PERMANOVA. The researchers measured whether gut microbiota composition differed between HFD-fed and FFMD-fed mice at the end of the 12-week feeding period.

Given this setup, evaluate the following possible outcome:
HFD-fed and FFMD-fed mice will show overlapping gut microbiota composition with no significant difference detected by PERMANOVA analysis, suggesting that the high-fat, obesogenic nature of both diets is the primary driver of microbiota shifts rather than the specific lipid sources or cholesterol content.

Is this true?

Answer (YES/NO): NO